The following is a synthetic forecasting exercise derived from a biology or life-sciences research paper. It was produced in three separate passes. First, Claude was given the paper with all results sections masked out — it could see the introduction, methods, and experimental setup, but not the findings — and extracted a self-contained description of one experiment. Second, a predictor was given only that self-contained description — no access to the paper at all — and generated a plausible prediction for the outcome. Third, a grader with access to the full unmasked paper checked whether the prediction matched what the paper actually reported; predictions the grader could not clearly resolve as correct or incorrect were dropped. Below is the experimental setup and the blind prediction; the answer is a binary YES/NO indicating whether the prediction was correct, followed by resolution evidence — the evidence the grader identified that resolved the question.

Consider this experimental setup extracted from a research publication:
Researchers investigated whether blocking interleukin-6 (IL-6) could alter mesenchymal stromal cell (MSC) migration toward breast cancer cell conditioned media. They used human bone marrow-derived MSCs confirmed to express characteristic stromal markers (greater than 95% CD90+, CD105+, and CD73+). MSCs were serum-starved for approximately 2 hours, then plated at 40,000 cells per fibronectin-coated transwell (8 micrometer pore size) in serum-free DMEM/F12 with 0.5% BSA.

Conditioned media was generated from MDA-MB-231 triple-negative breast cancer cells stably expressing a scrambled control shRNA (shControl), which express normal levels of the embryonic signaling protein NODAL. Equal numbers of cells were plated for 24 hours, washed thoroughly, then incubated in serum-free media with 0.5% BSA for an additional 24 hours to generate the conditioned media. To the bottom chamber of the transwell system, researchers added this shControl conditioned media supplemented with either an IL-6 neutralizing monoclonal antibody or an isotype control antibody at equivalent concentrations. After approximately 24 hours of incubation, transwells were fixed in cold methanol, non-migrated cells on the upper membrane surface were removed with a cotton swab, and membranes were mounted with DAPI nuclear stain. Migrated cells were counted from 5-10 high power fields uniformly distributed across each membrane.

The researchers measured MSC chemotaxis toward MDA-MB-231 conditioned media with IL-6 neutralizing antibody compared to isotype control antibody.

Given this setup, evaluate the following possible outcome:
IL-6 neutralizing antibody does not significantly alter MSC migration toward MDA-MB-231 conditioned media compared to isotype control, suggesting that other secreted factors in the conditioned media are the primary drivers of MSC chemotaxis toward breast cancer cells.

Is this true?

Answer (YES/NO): NO